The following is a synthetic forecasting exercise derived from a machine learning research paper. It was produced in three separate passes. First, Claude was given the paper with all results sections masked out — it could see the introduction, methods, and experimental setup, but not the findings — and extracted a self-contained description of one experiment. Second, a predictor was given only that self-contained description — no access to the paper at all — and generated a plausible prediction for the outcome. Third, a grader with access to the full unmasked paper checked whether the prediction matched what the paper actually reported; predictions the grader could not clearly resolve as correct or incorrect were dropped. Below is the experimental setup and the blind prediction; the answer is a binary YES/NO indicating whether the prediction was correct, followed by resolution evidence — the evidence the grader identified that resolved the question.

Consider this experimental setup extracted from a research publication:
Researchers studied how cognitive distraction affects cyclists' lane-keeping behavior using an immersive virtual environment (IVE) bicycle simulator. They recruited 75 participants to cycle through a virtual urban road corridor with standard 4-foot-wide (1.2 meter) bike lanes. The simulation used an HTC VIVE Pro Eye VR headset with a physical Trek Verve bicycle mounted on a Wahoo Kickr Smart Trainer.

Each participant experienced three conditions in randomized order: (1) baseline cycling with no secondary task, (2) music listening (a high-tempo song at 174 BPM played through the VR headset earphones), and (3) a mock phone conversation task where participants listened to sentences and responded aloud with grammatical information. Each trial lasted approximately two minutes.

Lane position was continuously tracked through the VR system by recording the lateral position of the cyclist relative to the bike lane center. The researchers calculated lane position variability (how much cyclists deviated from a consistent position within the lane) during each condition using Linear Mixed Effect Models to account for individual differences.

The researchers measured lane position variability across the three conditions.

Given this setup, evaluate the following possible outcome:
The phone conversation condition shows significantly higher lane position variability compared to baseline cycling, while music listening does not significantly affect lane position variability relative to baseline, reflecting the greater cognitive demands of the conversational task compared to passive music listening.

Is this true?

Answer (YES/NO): NO